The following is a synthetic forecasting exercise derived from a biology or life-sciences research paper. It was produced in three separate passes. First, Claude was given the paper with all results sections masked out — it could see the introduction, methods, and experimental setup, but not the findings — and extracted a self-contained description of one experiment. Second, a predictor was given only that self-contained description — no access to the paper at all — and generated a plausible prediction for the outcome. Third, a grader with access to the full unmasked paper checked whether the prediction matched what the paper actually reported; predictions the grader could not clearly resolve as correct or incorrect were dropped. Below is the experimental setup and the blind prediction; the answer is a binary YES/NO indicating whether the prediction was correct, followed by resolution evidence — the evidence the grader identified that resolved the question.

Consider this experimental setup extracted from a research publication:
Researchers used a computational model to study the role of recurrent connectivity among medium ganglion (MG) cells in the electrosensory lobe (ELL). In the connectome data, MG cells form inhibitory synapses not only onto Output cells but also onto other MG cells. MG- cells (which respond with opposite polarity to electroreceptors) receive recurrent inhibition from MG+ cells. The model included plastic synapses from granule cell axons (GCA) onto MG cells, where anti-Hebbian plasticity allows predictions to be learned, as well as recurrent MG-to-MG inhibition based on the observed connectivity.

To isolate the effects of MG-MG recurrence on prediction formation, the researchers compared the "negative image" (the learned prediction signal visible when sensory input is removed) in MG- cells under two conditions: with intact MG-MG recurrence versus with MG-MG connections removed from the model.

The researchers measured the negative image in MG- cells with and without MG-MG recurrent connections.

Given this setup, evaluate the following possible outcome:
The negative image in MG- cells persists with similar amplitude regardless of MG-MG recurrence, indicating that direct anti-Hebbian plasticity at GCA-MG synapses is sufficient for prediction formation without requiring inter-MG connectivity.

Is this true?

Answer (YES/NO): NO